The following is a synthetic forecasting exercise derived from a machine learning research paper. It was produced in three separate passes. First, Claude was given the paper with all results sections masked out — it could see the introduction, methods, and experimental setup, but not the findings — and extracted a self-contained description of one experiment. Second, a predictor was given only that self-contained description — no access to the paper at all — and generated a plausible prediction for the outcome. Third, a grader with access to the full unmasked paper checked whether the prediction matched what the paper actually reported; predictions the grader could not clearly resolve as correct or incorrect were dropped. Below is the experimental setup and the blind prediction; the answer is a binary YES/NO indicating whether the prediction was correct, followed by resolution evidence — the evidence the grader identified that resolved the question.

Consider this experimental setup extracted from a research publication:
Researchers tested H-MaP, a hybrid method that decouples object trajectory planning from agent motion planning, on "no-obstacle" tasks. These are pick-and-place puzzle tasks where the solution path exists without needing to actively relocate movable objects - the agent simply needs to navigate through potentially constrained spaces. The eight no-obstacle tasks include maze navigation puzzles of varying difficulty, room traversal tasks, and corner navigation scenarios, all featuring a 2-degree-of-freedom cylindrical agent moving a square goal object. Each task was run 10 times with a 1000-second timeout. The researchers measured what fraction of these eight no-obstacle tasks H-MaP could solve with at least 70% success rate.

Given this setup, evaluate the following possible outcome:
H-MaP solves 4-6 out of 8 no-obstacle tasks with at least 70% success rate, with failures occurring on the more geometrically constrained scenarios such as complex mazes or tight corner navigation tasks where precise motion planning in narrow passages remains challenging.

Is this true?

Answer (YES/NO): NO